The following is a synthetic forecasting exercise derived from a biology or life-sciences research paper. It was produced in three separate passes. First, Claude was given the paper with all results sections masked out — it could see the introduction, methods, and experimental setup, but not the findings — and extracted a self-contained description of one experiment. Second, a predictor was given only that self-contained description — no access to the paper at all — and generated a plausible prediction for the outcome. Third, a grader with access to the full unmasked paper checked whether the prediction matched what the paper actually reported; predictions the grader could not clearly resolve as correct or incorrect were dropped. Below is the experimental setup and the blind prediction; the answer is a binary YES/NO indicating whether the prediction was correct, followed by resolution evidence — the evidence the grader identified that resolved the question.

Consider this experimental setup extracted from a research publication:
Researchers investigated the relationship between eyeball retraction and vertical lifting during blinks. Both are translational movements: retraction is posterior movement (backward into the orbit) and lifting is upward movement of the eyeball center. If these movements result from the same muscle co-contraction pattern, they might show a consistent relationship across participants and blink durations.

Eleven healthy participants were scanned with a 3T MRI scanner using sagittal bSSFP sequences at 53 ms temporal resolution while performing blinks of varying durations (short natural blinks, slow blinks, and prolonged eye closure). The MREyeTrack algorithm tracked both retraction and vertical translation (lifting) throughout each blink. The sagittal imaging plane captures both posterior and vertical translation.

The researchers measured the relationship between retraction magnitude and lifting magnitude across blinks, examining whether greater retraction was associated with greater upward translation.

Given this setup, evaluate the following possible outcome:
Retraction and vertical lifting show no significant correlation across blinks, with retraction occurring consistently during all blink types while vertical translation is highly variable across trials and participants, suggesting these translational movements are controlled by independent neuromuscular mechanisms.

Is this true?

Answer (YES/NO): NO